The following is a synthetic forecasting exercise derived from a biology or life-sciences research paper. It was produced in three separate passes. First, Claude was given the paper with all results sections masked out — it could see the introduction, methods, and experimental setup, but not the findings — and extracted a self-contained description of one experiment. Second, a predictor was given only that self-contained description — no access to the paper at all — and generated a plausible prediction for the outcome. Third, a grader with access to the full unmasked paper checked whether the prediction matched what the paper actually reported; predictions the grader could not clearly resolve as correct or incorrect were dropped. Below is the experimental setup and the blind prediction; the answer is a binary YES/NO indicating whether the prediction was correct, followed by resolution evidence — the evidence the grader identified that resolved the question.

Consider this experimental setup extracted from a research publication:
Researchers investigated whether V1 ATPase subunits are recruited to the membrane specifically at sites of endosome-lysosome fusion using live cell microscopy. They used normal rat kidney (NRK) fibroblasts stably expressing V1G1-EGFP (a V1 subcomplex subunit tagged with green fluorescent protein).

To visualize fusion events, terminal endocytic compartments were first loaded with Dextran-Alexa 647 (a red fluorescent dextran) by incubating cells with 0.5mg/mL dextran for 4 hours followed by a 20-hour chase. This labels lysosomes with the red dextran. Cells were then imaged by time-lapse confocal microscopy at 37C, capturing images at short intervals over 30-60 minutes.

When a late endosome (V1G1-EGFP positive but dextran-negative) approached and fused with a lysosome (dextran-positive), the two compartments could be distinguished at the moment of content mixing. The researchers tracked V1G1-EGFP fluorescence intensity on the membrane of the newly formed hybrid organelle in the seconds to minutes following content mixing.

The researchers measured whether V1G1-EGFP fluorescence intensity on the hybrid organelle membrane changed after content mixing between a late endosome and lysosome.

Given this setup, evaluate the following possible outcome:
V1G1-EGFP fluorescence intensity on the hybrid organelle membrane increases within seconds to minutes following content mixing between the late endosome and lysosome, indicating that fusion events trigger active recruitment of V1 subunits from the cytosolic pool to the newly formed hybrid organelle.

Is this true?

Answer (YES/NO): YES